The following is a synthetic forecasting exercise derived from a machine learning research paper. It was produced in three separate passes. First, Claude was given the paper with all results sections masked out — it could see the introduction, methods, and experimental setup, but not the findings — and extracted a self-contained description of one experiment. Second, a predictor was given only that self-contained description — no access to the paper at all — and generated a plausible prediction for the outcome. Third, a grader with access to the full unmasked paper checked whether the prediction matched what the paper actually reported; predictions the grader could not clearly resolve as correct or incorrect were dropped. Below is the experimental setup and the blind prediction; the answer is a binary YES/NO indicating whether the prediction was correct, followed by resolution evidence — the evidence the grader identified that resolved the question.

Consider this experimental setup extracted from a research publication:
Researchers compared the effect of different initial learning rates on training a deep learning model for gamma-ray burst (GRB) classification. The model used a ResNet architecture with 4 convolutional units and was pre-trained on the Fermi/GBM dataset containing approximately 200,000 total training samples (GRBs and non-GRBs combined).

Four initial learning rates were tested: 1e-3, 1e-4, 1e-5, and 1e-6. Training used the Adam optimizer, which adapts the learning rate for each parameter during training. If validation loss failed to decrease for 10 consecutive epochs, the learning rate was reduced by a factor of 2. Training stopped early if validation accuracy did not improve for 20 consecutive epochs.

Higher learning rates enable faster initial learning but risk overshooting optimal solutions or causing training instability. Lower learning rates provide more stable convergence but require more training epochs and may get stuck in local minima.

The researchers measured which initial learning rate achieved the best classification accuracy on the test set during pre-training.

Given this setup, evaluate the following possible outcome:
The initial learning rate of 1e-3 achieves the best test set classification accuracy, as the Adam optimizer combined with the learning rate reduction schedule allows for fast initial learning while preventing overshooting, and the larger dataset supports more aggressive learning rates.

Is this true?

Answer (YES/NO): NO